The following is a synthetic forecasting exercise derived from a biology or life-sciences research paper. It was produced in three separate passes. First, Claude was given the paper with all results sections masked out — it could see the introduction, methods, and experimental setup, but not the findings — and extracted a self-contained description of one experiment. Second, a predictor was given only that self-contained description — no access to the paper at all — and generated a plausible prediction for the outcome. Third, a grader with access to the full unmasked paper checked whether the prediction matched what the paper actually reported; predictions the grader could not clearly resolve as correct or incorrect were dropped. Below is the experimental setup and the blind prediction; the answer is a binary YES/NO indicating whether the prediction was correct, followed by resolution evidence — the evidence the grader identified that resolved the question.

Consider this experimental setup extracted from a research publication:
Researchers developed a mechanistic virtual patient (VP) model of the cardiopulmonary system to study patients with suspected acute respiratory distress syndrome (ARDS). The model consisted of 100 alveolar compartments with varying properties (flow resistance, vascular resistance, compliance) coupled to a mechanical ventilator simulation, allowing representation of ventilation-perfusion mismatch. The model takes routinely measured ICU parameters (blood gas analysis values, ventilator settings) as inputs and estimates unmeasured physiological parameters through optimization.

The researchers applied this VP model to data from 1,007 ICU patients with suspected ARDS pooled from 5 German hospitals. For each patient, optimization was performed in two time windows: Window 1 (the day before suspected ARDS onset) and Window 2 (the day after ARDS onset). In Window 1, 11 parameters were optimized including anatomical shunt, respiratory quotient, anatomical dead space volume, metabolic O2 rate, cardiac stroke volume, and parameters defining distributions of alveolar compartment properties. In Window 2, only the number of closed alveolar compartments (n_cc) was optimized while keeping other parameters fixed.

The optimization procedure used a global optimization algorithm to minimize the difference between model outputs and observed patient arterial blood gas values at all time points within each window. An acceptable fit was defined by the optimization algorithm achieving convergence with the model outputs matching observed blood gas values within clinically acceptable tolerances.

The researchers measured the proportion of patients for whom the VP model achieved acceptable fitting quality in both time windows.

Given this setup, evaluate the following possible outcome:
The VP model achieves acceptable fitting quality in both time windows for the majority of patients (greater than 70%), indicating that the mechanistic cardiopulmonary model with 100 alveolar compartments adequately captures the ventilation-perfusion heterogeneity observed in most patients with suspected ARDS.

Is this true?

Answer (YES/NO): YES